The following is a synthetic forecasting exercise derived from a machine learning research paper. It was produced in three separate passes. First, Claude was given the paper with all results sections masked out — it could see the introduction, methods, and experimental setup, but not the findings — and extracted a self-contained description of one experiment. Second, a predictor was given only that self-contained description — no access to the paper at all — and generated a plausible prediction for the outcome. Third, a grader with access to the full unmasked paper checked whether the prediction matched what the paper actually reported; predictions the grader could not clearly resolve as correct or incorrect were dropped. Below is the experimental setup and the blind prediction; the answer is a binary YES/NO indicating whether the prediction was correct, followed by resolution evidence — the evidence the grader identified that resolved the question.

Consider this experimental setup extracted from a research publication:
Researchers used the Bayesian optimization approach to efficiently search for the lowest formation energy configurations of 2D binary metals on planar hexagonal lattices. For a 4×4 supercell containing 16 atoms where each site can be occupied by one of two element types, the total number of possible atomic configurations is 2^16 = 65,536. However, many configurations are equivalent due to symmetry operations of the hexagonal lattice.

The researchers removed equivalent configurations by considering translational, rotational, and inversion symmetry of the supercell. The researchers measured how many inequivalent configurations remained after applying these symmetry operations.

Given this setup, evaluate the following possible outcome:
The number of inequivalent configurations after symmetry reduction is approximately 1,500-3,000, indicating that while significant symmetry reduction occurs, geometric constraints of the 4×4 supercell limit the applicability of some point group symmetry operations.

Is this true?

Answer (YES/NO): NO